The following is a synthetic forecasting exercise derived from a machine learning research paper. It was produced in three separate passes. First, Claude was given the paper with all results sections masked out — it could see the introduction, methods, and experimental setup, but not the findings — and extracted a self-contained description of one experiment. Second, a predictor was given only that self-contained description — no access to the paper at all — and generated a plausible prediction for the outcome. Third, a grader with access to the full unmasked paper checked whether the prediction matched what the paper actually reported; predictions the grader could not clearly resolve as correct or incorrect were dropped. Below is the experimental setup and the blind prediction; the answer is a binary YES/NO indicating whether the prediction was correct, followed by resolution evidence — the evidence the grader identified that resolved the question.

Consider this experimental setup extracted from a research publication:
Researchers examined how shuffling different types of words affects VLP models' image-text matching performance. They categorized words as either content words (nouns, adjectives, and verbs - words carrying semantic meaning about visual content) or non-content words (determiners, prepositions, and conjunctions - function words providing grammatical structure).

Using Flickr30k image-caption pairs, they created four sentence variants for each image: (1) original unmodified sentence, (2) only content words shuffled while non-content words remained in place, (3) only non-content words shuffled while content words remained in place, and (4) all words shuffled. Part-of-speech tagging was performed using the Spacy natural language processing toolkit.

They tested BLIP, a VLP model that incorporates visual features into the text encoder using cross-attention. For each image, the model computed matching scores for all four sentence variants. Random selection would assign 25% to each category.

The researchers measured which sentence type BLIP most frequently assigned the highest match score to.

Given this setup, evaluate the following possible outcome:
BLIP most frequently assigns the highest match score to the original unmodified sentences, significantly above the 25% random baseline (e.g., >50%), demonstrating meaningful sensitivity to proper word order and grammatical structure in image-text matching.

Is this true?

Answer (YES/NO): NO